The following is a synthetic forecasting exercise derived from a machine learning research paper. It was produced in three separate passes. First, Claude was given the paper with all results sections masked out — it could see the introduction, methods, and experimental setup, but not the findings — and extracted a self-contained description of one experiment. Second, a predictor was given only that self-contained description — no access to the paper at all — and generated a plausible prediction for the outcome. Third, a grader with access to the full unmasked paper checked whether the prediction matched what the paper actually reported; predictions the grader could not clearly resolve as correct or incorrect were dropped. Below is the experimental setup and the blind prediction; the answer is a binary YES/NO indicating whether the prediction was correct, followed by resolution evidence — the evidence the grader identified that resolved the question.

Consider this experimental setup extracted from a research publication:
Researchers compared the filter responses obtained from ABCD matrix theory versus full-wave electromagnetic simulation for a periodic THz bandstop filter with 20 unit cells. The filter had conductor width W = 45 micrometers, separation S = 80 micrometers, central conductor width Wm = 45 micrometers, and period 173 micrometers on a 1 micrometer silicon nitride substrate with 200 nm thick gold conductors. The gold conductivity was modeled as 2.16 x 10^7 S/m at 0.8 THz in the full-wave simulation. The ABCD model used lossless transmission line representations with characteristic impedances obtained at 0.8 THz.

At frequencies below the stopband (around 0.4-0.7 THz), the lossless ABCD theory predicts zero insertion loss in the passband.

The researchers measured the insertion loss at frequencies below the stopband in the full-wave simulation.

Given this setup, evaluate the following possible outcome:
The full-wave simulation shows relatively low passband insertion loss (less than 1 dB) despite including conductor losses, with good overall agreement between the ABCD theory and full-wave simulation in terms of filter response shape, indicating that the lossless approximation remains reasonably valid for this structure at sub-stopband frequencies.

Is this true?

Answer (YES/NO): NO